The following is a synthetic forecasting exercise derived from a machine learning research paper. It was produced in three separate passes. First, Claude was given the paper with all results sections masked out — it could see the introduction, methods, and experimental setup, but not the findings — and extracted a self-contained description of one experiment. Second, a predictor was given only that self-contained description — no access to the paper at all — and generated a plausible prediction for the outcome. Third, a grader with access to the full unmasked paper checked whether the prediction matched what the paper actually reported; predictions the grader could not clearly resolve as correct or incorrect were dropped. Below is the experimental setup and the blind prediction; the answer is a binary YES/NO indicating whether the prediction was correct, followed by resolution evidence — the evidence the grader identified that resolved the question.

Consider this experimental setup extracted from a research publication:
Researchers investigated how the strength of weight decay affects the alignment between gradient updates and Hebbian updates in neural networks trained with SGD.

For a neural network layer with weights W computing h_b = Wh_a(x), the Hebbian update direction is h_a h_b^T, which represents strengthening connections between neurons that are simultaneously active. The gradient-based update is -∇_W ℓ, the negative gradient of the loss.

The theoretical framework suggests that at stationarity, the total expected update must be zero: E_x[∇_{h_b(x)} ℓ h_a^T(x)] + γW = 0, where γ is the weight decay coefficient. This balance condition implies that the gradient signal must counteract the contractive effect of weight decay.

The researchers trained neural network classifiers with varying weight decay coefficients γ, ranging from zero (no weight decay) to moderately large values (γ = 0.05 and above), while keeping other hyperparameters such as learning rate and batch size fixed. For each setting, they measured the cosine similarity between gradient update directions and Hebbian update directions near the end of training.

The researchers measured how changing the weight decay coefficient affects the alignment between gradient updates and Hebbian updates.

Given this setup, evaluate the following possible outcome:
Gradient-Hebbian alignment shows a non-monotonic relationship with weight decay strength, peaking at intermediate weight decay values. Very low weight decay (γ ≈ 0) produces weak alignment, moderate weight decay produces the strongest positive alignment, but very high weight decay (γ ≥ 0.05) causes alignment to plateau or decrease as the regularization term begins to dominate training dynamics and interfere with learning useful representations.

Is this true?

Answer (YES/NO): NO